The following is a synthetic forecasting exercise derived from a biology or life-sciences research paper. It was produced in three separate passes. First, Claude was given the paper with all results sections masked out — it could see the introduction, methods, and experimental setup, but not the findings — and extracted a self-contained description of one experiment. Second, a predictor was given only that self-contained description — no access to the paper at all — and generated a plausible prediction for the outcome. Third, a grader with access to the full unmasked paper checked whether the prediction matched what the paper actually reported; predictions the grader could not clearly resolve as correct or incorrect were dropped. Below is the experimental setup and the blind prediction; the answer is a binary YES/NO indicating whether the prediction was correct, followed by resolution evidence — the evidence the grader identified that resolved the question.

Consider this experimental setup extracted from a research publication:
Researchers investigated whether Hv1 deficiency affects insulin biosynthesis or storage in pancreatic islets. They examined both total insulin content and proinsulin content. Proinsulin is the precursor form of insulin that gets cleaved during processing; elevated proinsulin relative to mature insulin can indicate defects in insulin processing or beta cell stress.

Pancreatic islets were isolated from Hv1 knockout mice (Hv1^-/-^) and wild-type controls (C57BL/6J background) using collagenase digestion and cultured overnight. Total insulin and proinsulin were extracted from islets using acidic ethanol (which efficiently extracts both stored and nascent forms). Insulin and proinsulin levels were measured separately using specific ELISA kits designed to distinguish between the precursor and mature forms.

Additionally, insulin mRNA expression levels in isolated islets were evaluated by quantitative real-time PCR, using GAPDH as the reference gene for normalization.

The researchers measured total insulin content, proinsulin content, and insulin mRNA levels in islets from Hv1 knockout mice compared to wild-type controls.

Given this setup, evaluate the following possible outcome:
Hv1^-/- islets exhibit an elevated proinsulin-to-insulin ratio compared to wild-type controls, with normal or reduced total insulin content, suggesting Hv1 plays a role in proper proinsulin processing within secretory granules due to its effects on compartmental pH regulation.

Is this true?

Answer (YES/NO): NO